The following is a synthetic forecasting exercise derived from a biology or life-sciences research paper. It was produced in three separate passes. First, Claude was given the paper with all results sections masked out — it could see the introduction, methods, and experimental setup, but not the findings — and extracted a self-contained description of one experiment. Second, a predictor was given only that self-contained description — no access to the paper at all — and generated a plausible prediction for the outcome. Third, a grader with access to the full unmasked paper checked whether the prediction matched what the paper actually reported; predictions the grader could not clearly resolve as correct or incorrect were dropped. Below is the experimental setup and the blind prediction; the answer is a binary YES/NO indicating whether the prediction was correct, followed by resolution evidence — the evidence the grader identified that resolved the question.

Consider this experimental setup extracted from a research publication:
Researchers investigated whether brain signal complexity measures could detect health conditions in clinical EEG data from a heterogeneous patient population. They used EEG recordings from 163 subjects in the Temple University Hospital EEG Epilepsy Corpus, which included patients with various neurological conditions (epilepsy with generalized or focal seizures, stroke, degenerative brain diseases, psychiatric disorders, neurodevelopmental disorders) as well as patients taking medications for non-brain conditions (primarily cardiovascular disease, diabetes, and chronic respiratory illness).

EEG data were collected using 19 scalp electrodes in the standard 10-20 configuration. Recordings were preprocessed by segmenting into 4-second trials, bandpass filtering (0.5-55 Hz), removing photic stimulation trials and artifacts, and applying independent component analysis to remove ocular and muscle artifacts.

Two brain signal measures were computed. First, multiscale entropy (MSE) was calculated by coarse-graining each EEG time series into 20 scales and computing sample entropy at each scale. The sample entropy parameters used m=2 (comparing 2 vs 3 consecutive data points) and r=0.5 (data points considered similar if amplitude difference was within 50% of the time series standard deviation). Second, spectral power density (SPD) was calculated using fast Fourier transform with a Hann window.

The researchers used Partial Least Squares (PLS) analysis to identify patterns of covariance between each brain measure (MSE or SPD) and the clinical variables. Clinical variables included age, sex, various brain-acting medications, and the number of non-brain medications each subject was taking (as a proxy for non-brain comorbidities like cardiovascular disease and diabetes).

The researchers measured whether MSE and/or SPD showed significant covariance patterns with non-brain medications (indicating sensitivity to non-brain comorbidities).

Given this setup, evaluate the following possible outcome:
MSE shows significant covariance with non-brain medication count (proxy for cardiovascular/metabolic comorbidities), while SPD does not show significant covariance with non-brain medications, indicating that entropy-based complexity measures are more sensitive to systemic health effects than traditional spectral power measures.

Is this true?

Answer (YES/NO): YES